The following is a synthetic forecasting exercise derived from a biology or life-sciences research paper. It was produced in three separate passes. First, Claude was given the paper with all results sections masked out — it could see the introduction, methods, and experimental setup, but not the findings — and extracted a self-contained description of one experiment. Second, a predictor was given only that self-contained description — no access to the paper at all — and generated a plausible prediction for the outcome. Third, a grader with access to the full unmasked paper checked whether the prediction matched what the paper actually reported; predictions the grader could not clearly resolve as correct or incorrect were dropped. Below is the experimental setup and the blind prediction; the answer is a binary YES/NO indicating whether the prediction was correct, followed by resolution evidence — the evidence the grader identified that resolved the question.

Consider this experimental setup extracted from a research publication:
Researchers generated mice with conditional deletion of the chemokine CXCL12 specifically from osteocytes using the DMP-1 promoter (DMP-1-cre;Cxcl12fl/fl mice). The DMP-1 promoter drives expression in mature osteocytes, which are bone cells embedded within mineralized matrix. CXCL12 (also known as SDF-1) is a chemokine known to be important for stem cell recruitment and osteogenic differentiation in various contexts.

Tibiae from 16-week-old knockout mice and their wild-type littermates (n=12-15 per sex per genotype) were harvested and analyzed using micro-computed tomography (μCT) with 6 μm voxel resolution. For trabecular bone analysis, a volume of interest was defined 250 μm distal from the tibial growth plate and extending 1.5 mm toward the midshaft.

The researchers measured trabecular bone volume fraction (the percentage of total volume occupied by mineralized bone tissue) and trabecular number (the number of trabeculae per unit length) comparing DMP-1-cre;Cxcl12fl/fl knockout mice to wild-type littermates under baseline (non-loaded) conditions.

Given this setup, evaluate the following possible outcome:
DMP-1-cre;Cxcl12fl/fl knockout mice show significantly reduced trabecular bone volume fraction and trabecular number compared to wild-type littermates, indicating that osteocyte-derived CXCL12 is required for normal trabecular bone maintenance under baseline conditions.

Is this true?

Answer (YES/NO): NO